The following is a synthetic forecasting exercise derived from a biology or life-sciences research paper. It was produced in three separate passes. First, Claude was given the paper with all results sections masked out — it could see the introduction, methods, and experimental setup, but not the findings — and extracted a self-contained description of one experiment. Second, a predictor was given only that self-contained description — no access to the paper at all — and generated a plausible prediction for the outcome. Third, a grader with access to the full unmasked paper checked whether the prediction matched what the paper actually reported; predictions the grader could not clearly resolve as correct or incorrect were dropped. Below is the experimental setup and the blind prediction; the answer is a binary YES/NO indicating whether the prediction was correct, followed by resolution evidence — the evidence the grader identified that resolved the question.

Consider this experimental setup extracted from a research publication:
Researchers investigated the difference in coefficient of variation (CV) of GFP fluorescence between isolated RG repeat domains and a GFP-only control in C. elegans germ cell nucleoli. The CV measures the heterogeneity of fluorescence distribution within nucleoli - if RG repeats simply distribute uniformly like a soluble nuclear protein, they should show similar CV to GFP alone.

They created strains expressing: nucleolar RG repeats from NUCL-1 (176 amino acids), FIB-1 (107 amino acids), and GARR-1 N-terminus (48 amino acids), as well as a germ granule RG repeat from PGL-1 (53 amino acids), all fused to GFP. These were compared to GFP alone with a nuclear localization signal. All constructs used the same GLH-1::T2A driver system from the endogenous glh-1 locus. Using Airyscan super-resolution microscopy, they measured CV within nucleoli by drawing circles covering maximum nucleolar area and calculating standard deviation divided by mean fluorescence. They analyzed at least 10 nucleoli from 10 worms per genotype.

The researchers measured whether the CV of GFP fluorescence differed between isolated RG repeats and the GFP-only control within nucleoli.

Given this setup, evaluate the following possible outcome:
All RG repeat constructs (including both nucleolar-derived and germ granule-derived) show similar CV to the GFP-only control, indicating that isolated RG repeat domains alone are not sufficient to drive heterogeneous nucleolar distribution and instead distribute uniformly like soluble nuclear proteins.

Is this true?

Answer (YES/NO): NO